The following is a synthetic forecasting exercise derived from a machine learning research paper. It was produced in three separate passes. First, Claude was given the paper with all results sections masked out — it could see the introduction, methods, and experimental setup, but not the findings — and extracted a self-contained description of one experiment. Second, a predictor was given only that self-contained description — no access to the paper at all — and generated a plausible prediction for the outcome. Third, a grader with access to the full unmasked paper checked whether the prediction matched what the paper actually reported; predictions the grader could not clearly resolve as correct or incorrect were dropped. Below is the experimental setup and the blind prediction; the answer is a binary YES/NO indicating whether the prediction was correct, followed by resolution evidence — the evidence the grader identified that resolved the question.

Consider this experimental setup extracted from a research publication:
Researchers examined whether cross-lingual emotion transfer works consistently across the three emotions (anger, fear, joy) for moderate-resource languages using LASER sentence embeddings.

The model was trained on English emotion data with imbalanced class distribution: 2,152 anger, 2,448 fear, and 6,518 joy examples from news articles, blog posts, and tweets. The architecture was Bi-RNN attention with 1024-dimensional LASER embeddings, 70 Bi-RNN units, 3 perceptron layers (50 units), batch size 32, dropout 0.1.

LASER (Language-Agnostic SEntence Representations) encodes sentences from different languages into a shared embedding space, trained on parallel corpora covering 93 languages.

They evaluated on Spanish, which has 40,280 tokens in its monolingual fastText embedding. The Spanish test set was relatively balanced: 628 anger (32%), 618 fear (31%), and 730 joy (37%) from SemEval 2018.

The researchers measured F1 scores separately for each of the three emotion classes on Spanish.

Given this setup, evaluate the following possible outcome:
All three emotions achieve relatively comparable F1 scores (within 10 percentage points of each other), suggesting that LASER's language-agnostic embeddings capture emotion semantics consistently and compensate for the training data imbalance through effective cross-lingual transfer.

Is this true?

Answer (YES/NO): YES